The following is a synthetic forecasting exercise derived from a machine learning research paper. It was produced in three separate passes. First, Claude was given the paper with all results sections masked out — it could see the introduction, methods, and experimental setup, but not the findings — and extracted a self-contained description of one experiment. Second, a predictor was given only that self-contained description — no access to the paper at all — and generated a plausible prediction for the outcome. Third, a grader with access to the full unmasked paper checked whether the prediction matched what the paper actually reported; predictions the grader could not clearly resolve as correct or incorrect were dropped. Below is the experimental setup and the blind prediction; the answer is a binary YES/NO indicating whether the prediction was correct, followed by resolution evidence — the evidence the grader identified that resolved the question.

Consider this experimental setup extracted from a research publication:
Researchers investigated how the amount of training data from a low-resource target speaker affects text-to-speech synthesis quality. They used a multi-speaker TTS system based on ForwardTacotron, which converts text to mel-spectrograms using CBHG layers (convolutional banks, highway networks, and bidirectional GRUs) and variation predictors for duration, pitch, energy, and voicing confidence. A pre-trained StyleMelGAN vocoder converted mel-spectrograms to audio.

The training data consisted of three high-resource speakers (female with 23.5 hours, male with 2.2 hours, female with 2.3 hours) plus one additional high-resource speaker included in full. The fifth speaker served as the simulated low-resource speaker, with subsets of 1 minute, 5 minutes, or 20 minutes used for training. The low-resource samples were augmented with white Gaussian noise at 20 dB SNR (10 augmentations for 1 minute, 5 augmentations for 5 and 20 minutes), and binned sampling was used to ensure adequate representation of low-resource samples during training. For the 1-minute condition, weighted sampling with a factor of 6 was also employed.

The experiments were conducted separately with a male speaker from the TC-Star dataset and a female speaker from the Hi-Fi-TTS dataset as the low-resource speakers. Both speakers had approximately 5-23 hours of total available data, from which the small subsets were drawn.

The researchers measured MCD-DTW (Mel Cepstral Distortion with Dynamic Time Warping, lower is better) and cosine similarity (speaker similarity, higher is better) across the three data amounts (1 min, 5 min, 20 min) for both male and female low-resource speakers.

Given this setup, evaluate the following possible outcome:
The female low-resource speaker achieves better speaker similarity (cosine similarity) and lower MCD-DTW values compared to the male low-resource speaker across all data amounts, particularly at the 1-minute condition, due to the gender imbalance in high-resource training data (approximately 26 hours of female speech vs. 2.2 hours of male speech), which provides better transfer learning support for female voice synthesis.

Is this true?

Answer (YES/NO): YES